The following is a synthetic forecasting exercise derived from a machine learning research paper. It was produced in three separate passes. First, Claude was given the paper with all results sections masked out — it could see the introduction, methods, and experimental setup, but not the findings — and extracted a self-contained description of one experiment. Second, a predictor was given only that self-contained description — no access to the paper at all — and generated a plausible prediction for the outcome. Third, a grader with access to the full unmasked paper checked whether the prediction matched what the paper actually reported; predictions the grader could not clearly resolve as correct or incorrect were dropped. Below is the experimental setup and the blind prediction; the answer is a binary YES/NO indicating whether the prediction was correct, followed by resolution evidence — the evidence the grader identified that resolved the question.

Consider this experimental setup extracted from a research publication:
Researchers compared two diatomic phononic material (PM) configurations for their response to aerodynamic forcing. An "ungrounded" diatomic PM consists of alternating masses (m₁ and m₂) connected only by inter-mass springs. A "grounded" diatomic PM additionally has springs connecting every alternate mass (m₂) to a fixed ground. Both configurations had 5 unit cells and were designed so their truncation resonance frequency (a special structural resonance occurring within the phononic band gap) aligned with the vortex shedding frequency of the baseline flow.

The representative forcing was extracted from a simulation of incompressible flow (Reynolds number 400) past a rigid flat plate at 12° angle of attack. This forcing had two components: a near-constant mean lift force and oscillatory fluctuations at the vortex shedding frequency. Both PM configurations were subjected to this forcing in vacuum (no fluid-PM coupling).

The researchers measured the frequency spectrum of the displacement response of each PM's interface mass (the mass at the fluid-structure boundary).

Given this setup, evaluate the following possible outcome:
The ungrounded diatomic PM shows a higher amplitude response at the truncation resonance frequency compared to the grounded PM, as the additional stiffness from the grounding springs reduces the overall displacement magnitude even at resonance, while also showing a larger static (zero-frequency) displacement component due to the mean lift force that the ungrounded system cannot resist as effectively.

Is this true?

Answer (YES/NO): NO